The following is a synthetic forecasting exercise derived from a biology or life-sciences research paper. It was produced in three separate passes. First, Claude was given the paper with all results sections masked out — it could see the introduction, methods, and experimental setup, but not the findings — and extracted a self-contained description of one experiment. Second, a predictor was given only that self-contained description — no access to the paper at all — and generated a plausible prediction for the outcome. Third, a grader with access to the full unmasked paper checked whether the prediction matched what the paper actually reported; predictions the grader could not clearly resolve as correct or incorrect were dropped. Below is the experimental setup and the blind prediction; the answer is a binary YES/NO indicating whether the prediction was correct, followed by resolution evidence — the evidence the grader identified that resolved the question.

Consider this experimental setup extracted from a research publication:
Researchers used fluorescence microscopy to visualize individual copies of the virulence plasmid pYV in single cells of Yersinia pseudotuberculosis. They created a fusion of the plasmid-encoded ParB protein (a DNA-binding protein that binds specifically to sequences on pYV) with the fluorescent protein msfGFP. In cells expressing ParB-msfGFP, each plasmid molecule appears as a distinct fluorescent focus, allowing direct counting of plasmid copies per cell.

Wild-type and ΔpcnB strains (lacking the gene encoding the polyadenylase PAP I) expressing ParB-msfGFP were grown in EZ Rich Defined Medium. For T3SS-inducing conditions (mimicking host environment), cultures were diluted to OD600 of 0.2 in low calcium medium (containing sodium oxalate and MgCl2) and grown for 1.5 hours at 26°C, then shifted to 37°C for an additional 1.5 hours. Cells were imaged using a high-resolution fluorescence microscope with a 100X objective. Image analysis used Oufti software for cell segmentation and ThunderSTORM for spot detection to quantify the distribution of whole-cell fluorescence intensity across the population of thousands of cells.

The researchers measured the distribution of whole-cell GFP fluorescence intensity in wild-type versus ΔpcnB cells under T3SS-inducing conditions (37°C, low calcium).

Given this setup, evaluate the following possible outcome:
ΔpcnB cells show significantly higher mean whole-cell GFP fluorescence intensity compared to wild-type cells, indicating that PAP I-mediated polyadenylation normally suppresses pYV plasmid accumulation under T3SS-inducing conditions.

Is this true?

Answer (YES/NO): NO